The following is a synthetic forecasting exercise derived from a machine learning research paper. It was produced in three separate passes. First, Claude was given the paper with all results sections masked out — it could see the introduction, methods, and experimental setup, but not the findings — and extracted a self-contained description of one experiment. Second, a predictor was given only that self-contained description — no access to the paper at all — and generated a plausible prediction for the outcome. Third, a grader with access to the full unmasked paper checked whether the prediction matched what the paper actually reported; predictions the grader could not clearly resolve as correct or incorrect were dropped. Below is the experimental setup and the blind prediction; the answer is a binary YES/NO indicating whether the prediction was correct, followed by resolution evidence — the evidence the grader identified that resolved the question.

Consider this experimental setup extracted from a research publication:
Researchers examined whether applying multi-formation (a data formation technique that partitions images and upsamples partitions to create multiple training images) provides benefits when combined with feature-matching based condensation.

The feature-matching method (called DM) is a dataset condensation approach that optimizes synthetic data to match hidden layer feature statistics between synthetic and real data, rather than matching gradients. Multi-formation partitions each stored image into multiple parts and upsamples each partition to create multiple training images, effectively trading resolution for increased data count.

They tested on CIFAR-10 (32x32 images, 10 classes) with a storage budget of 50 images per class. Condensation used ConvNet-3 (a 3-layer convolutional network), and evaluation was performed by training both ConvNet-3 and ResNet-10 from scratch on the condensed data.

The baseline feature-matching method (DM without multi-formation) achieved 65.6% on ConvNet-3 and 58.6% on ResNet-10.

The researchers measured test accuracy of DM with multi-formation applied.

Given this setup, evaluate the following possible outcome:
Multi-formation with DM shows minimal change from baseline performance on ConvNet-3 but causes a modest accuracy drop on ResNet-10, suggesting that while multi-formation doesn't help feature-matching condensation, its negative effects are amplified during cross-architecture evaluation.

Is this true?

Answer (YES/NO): NO